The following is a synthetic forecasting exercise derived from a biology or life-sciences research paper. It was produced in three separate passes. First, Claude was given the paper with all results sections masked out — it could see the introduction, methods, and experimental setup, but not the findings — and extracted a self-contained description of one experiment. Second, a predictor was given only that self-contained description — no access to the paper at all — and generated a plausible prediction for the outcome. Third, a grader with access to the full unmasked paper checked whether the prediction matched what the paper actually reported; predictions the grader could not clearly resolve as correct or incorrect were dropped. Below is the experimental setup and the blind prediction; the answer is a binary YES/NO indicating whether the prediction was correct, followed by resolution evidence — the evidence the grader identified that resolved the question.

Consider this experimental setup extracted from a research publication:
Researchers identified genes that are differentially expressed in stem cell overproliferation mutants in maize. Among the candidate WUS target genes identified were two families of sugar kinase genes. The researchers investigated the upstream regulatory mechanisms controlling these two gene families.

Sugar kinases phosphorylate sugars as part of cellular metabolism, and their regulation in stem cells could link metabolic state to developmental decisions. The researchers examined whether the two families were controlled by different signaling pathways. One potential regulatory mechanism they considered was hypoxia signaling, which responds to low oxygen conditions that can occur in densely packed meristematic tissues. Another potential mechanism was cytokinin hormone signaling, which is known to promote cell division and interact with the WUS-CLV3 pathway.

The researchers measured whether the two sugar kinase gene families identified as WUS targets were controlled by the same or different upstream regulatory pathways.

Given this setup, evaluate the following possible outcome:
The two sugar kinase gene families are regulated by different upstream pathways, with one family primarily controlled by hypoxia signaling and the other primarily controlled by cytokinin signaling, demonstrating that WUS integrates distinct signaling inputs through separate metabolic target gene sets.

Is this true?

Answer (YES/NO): NO